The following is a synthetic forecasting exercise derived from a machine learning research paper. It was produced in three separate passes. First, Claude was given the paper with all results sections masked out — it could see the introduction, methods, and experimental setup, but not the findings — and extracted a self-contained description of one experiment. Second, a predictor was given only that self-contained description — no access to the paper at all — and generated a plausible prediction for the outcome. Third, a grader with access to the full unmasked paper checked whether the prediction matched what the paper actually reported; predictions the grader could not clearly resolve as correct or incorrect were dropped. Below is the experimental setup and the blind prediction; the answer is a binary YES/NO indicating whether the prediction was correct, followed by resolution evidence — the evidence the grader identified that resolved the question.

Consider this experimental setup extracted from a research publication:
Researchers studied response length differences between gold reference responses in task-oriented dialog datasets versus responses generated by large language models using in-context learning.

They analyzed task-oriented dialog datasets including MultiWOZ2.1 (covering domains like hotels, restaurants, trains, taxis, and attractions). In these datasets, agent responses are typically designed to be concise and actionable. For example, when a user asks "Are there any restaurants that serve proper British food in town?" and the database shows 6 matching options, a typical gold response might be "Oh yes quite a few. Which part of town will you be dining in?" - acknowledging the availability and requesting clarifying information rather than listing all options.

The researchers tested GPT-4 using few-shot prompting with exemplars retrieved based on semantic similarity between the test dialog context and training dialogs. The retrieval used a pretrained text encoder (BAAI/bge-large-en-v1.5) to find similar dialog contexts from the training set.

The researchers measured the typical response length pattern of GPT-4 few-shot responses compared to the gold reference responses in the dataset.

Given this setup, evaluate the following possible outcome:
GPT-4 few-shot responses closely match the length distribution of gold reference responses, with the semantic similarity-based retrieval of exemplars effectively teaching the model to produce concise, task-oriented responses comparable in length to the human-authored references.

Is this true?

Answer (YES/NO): NO